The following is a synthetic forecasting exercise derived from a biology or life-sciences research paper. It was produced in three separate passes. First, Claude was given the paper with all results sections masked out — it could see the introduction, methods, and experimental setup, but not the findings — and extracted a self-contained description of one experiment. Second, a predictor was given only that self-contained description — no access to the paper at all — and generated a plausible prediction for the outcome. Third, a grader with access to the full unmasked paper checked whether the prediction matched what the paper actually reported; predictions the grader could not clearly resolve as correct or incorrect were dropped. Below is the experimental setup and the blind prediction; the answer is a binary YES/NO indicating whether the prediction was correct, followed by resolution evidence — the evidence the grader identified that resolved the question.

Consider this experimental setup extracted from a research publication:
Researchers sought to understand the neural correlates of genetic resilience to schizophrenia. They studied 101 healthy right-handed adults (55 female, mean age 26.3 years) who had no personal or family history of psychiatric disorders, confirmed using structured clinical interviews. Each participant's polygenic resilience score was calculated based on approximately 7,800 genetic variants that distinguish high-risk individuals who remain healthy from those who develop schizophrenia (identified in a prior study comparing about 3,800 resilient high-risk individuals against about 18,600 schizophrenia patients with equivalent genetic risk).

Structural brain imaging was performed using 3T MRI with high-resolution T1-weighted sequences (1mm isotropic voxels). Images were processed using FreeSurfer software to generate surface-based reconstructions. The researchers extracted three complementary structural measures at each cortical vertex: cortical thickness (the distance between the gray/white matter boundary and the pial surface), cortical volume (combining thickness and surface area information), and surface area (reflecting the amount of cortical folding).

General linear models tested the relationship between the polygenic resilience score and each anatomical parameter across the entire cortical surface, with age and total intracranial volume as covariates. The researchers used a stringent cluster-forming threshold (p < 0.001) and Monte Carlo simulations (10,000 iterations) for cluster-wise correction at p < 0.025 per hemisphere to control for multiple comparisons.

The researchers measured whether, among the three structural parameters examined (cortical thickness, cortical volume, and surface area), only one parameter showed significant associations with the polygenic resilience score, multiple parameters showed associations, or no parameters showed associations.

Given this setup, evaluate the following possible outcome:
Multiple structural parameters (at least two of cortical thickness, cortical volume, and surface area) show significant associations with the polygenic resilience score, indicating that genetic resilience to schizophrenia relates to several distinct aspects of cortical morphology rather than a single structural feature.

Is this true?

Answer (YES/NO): NO